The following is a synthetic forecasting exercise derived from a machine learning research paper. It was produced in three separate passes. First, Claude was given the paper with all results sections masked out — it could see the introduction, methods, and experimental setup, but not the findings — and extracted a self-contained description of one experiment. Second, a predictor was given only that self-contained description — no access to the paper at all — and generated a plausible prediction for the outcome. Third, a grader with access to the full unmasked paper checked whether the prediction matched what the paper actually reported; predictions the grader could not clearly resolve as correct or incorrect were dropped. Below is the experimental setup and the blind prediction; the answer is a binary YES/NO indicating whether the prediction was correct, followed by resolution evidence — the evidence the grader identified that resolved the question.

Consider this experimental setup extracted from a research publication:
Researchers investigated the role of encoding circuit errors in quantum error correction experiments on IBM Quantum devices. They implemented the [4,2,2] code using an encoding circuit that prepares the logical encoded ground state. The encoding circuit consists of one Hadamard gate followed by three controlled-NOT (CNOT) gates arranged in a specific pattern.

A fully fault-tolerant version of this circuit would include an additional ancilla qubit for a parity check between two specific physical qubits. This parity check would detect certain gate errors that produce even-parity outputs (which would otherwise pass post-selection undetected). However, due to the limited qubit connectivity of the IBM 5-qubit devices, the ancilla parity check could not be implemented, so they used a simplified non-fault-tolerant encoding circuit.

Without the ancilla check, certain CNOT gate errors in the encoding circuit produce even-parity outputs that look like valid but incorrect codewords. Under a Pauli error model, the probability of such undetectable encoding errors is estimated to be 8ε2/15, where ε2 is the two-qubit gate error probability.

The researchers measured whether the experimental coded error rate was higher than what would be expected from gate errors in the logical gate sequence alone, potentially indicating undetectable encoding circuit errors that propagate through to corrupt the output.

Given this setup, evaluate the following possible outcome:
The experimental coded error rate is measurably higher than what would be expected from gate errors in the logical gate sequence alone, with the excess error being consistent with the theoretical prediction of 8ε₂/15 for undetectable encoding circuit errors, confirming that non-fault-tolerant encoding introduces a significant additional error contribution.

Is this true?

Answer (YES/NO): NO